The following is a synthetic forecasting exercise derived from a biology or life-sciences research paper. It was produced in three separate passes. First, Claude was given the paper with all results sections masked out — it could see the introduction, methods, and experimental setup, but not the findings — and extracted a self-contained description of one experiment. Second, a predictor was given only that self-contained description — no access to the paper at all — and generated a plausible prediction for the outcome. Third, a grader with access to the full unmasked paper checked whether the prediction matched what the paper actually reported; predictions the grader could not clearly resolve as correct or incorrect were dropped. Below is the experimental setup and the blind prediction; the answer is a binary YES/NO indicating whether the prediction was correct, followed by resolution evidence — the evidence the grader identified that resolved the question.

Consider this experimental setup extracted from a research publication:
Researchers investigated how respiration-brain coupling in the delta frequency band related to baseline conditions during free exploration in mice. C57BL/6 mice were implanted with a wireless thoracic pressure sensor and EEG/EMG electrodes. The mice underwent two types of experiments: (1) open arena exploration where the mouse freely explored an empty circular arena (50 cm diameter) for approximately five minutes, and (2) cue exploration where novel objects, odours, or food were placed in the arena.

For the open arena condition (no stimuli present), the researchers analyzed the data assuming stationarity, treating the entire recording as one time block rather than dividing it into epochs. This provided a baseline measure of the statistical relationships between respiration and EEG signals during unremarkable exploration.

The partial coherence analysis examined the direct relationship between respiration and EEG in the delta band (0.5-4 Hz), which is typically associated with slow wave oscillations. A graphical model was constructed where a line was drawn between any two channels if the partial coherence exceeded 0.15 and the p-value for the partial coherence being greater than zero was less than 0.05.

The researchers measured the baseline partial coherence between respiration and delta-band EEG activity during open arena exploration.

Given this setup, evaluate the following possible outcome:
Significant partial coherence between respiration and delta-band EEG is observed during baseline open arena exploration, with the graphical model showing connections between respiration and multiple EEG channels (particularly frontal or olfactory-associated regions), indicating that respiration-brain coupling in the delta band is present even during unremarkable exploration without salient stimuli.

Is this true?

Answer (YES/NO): NO